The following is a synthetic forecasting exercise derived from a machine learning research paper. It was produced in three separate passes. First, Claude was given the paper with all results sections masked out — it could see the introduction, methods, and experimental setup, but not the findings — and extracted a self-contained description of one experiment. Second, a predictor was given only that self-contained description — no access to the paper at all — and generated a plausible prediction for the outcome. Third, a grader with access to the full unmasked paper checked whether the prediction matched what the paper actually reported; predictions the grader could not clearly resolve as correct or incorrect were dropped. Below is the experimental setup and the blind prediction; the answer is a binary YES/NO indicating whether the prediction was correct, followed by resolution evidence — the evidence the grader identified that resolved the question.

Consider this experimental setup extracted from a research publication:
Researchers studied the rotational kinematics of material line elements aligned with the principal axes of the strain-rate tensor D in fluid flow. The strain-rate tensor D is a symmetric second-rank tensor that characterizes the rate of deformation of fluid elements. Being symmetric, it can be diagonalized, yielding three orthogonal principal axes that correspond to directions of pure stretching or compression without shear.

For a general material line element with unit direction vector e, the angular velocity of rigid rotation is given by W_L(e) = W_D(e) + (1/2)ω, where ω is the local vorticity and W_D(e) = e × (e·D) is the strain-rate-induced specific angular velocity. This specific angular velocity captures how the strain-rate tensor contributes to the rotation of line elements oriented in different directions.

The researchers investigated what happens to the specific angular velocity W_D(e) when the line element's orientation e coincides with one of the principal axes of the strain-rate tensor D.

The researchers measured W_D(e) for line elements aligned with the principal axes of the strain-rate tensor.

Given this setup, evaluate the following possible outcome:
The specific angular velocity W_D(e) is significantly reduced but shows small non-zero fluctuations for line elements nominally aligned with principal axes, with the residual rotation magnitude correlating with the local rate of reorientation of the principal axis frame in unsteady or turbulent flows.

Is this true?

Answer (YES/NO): NO